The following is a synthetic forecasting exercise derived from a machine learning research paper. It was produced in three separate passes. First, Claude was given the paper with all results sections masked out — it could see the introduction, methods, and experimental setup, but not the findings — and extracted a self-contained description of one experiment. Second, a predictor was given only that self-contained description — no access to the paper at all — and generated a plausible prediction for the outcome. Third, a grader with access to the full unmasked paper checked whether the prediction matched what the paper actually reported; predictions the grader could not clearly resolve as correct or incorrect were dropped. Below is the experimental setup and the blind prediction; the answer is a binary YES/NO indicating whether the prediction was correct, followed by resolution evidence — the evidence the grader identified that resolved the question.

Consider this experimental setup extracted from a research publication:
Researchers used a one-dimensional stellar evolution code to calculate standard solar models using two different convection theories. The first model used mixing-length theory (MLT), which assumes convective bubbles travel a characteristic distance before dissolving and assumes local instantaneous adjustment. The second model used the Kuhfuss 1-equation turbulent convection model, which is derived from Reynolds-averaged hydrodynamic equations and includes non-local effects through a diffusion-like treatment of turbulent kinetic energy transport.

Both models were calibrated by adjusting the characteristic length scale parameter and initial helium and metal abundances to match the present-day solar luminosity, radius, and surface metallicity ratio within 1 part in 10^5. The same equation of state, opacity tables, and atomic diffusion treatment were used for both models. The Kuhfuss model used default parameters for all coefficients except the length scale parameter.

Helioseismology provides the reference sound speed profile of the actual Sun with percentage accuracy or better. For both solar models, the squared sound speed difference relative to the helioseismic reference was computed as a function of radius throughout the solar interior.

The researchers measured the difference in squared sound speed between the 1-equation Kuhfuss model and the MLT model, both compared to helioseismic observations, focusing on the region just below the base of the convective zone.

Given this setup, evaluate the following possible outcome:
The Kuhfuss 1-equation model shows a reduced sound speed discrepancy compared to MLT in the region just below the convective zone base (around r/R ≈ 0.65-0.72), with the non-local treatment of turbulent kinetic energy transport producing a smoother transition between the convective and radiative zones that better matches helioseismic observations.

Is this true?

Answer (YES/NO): NO